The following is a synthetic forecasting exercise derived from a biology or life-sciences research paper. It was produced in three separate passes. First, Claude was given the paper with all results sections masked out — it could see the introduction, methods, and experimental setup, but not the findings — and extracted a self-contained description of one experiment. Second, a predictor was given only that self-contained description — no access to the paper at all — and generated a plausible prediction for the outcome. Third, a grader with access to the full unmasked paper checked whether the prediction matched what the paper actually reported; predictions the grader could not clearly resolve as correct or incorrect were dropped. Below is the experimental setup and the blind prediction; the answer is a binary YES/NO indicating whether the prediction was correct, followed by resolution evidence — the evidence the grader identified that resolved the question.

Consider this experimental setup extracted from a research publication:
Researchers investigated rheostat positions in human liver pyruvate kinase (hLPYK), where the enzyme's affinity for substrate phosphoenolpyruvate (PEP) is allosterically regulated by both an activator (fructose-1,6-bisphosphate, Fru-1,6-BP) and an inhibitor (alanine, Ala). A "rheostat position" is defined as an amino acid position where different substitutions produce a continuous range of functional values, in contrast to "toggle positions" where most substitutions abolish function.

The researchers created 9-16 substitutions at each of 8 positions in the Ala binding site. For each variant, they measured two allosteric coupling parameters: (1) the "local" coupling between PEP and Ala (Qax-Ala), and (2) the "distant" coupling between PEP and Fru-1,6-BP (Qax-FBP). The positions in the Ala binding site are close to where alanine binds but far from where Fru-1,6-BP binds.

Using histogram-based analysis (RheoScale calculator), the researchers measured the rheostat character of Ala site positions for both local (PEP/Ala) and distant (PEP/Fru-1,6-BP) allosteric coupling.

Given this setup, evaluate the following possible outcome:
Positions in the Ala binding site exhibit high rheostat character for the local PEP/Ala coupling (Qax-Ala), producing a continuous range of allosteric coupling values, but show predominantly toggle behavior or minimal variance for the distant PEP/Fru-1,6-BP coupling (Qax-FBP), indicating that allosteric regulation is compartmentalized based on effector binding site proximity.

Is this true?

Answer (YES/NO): NO